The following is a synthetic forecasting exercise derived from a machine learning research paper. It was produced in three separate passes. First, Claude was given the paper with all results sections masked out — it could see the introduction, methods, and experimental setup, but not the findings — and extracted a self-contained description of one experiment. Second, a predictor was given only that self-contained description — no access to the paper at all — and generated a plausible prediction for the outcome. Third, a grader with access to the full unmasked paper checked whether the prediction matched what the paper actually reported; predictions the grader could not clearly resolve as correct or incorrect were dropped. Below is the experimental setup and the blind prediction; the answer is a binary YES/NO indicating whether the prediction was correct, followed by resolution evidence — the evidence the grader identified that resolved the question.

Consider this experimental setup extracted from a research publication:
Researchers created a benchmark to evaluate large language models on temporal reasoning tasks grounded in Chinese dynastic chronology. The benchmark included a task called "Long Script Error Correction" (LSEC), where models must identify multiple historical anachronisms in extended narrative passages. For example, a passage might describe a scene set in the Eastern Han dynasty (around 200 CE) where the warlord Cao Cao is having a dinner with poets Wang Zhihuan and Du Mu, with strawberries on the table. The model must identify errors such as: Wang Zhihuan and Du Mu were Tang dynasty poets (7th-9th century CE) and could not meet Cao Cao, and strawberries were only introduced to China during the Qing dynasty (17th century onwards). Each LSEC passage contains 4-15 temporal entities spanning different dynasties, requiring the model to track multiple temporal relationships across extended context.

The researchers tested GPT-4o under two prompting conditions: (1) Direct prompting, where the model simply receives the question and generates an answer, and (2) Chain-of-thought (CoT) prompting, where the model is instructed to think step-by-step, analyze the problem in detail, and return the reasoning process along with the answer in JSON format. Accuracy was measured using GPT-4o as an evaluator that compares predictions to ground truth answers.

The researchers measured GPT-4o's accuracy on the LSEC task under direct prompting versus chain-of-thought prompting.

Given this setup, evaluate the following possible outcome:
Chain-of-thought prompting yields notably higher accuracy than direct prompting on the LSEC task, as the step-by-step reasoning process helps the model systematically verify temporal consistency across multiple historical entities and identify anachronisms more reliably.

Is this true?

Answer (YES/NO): NO